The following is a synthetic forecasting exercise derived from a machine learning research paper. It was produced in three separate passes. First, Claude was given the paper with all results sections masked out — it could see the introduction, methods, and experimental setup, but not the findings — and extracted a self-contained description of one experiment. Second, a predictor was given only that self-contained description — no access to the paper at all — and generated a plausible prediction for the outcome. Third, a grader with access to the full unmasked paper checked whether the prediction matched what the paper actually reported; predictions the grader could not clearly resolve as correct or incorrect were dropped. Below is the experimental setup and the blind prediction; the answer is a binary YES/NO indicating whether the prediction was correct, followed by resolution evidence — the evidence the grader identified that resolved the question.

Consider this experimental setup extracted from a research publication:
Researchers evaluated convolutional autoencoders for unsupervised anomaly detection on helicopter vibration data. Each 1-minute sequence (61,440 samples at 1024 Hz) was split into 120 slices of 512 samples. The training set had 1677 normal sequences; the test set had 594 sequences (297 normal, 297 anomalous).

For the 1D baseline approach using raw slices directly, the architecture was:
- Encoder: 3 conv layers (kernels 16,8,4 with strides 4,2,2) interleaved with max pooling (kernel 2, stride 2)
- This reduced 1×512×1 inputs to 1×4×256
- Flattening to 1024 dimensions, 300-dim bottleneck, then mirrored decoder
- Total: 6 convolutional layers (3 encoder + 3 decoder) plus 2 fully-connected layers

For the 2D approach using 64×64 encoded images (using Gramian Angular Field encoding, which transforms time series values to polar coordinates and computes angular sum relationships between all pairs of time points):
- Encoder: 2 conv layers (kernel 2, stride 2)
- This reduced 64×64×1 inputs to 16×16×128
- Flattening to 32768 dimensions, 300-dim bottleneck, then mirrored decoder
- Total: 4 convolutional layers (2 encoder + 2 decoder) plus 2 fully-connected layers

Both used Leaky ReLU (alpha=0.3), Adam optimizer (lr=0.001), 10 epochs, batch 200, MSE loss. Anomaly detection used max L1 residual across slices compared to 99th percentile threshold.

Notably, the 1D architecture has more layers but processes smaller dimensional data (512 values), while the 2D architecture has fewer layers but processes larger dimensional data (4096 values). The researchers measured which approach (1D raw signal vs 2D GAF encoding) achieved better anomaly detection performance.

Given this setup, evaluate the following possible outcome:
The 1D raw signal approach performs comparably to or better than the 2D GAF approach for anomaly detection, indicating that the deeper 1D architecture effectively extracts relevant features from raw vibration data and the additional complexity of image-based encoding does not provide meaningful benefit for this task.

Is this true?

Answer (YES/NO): NO